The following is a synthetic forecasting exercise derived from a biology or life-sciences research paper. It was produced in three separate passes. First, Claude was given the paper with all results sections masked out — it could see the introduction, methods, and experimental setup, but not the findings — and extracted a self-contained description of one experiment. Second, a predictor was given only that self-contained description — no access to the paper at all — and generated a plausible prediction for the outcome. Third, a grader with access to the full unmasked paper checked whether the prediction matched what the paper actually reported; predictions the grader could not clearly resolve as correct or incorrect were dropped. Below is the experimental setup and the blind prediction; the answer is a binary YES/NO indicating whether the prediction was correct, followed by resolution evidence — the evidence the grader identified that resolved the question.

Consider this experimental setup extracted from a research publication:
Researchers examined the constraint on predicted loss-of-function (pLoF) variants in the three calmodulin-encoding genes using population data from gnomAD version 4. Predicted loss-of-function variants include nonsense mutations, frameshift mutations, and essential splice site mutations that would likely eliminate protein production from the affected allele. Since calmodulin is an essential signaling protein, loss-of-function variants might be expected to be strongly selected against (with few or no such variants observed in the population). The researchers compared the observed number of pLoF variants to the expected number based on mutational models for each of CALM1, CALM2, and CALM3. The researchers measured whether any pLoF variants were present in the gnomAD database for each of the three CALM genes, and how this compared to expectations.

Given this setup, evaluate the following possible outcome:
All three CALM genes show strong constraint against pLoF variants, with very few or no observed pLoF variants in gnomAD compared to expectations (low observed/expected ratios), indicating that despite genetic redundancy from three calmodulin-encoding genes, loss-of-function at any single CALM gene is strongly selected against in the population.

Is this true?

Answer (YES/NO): NO